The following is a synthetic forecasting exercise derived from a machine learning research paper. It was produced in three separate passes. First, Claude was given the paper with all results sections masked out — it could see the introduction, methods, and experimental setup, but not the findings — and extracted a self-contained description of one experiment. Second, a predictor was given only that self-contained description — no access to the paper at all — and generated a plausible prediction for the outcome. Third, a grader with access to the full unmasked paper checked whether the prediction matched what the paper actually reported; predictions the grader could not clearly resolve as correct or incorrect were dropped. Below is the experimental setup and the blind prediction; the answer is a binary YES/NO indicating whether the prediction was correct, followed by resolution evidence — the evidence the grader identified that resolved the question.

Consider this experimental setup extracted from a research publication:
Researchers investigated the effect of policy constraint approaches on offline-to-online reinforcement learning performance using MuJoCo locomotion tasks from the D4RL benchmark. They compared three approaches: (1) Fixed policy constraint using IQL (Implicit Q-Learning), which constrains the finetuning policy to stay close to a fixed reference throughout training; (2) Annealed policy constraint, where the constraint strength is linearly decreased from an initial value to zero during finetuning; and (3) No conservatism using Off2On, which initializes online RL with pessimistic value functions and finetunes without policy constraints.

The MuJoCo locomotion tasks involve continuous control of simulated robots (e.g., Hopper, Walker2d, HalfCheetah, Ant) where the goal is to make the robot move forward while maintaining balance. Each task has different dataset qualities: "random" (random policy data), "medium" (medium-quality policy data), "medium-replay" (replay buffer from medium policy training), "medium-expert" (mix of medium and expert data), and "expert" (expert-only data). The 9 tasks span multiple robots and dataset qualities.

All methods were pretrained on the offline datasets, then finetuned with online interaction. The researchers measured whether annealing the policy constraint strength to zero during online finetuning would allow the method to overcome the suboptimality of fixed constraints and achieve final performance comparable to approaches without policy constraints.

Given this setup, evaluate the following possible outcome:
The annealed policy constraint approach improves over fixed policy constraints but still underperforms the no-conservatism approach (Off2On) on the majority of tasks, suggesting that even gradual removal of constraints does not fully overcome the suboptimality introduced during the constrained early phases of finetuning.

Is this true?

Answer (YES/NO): YES